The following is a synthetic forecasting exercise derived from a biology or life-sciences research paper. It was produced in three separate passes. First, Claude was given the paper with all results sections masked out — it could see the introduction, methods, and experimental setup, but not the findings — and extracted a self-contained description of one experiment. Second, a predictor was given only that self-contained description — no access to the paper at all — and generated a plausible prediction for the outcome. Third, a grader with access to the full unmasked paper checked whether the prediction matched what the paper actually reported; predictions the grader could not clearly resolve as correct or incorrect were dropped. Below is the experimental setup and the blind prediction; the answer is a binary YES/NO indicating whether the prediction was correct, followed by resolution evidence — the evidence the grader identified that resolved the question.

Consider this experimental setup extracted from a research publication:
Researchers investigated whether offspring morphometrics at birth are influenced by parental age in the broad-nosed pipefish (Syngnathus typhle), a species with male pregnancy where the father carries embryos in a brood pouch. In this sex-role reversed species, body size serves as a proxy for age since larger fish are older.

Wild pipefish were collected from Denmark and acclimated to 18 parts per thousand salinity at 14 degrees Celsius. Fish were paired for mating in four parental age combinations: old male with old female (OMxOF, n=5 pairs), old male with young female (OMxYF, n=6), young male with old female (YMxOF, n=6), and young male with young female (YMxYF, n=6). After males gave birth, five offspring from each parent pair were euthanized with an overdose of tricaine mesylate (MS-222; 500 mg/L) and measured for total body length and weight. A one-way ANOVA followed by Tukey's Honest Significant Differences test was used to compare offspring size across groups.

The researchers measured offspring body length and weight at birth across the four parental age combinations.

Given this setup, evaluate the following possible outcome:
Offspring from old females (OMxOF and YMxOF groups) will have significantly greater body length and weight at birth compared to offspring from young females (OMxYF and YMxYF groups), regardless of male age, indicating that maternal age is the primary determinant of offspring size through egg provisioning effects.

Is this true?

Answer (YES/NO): NO